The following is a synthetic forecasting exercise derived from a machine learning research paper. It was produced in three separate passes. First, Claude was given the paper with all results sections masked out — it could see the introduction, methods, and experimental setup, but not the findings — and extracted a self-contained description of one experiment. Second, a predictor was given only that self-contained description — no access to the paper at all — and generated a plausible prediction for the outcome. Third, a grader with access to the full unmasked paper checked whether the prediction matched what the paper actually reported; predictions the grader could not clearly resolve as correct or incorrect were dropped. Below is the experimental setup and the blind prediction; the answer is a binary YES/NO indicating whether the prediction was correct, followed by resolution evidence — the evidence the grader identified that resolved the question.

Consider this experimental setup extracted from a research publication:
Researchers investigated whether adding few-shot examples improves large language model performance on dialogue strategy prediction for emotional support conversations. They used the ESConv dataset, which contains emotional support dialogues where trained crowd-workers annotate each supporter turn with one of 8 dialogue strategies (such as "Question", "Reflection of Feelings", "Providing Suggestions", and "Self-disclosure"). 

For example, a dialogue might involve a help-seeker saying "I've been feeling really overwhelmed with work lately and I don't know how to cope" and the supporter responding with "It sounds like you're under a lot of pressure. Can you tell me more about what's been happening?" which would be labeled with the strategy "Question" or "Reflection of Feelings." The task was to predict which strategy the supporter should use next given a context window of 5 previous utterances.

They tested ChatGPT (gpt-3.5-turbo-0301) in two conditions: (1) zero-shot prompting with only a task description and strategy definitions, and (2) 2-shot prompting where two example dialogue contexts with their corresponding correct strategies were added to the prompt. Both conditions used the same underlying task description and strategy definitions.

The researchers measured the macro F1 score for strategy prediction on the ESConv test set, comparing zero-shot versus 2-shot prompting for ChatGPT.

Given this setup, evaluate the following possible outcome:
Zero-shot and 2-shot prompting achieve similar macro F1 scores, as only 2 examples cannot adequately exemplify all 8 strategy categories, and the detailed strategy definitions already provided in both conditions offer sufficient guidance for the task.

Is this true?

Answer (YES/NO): NO